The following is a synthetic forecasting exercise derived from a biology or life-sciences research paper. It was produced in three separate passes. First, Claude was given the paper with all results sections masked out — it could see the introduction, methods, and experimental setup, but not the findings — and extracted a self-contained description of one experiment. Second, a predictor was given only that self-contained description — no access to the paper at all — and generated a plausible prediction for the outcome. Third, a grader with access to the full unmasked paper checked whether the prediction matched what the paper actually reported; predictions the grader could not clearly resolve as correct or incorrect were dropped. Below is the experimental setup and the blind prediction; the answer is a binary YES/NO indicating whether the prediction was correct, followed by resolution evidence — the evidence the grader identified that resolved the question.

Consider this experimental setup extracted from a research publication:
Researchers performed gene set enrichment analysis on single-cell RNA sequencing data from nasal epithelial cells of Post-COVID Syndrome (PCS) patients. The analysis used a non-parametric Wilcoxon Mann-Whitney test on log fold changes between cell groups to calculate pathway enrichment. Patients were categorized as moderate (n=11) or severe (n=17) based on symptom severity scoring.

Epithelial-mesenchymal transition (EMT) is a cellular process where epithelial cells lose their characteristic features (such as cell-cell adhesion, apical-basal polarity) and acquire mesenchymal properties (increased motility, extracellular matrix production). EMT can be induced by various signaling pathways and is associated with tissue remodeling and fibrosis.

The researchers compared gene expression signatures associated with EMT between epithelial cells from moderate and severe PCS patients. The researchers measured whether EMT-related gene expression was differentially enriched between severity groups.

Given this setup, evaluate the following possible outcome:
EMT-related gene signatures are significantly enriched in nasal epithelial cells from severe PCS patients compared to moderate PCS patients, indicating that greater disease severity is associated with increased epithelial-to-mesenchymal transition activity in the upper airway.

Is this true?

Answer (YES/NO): NO